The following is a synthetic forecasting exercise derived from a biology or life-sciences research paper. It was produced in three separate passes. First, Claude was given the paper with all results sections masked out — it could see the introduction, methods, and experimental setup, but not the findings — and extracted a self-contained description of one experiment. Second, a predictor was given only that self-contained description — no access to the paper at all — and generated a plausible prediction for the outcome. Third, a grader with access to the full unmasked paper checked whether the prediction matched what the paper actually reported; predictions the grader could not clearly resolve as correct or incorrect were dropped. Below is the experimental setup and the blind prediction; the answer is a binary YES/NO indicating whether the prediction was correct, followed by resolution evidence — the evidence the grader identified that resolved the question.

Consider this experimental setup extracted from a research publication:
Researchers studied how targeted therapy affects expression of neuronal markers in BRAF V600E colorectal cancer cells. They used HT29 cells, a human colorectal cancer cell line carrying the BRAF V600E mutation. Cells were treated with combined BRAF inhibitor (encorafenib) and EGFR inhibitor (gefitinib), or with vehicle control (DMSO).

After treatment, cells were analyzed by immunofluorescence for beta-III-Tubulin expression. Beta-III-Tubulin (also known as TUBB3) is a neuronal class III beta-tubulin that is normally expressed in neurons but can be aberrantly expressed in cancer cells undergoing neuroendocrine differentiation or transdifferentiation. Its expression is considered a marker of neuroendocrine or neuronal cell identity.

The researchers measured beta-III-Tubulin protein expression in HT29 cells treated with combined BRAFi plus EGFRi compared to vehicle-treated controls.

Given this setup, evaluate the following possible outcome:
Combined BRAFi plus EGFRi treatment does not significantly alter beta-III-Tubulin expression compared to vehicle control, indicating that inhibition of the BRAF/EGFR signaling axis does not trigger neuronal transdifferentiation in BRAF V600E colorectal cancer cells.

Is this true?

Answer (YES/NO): NO